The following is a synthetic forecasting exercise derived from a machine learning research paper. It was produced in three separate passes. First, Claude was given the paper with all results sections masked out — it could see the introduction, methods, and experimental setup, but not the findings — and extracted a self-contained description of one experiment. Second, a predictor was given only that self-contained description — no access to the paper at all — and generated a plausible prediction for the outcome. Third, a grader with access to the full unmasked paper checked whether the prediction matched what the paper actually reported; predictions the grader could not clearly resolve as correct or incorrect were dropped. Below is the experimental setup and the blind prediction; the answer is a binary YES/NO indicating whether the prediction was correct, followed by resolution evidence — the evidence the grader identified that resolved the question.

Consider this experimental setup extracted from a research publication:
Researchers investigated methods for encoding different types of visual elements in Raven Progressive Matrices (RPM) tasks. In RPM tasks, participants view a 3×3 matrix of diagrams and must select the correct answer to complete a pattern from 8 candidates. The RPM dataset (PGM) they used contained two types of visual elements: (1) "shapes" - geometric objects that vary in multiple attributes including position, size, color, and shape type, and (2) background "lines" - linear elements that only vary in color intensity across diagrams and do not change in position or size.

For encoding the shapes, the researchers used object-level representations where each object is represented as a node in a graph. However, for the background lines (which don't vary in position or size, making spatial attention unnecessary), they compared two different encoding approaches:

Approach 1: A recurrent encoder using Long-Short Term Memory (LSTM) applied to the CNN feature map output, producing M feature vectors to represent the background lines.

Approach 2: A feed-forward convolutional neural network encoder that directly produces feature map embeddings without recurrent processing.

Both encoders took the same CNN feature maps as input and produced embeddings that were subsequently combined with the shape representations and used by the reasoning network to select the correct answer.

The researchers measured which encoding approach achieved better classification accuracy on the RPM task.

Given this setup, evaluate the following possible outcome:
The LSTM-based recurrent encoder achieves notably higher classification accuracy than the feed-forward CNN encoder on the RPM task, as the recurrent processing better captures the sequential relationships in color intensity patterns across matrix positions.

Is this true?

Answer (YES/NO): NO